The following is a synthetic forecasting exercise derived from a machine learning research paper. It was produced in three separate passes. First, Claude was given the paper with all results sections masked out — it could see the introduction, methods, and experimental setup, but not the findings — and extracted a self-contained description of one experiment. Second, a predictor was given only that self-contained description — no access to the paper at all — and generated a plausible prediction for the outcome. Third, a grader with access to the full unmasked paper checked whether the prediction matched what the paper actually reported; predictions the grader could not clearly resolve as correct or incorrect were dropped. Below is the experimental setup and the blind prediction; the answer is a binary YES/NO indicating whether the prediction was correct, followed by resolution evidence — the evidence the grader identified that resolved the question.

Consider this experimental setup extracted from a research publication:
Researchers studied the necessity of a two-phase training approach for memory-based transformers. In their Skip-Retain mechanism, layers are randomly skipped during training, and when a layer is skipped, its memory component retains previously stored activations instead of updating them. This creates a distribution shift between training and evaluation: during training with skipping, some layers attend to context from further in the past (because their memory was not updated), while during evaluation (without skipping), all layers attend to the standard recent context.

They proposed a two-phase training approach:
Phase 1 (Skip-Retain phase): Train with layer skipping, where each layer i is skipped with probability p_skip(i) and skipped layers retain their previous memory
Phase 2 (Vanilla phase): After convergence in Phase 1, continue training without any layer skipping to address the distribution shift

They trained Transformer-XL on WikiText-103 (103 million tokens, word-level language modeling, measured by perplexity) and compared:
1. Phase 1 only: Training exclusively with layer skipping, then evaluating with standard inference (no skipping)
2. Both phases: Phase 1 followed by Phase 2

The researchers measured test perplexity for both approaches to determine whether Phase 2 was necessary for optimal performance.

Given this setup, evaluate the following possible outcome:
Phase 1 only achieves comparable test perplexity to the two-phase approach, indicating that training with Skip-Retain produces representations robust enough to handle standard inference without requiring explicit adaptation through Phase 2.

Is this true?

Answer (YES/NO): NO